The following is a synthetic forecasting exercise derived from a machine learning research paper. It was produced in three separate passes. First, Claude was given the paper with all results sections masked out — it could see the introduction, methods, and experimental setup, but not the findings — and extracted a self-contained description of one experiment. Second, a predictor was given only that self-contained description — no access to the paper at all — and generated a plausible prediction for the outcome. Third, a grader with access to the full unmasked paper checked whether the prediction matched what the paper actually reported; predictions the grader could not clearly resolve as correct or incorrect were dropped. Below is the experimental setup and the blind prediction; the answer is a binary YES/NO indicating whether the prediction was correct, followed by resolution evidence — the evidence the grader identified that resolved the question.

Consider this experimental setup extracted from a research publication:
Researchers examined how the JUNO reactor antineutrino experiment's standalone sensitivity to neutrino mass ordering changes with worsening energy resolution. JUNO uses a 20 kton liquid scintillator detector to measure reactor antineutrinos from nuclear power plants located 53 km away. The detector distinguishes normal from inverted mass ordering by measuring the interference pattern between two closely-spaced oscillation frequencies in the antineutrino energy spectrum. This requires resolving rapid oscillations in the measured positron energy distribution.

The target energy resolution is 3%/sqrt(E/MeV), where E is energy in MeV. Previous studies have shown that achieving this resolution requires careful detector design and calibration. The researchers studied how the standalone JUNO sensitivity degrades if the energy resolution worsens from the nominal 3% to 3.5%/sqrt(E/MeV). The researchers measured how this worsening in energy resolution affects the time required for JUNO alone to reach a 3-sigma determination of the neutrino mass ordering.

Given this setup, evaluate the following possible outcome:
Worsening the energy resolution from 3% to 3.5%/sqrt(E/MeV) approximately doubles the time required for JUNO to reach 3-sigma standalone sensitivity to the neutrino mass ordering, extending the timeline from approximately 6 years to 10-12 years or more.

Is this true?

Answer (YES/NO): NO